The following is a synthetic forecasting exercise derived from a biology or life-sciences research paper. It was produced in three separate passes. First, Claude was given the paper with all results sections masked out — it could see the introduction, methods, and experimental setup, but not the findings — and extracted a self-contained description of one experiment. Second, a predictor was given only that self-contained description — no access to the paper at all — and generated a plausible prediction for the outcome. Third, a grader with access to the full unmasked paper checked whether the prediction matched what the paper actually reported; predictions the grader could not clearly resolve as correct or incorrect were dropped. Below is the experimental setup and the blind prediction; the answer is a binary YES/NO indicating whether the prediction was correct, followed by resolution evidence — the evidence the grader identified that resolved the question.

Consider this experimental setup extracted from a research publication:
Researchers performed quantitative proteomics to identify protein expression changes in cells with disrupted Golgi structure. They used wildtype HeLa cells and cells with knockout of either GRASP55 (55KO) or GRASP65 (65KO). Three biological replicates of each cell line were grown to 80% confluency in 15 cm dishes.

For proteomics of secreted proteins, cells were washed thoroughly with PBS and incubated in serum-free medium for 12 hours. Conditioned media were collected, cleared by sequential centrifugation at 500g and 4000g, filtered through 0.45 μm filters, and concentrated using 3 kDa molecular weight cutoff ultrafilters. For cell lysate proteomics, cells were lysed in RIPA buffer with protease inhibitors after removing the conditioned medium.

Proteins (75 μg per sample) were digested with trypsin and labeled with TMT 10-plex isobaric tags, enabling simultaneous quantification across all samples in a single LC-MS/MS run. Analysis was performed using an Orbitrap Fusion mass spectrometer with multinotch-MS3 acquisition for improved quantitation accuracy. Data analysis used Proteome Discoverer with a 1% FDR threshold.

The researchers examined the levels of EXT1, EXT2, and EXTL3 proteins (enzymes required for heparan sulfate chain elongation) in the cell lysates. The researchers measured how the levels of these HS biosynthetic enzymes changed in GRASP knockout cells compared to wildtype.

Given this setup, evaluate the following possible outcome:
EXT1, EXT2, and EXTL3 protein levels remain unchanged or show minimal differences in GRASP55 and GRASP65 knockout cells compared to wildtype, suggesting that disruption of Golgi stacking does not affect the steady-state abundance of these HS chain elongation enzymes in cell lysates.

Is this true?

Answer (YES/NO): NO